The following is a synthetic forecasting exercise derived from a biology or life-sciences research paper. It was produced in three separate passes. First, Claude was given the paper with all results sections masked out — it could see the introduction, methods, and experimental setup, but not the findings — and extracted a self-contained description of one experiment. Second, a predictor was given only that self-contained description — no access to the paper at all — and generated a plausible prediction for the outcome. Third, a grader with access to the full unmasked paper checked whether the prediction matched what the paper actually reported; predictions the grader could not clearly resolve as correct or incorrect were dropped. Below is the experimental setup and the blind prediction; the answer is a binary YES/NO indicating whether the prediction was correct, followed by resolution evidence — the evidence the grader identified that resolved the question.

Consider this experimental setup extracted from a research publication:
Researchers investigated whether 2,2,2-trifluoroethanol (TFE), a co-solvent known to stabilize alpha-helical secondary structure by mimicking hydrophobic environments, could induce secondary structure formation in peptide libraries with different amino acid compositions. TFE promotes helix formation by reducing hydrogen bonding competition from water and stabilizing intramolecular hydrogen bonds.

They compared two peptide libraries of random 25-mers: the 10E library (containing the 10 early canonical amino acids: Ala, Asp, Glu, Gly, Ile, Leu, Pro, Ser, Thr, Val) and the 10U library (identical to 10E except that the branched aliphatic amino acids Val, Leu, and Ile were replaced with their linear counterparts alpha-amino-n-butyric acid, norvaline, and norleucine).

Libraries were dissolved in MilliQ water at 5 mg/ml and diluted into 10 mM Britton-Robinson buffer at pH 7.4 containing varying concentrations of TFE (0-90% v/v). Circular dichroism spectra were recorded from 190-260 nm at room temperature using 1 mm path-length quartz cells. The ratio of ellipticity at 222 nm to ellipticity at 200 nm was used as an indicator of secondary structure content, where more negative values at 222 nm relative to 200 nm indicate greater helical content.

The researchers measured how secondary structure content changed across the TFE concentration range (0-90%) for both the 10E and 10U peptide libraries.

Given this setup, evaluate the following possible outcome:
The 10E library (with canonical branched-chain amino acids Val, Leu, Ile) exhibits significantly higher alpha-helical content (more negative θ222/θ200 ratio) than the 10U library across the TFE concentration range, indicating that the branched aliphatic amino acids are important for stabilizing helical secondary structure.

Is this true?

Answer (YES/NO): YES